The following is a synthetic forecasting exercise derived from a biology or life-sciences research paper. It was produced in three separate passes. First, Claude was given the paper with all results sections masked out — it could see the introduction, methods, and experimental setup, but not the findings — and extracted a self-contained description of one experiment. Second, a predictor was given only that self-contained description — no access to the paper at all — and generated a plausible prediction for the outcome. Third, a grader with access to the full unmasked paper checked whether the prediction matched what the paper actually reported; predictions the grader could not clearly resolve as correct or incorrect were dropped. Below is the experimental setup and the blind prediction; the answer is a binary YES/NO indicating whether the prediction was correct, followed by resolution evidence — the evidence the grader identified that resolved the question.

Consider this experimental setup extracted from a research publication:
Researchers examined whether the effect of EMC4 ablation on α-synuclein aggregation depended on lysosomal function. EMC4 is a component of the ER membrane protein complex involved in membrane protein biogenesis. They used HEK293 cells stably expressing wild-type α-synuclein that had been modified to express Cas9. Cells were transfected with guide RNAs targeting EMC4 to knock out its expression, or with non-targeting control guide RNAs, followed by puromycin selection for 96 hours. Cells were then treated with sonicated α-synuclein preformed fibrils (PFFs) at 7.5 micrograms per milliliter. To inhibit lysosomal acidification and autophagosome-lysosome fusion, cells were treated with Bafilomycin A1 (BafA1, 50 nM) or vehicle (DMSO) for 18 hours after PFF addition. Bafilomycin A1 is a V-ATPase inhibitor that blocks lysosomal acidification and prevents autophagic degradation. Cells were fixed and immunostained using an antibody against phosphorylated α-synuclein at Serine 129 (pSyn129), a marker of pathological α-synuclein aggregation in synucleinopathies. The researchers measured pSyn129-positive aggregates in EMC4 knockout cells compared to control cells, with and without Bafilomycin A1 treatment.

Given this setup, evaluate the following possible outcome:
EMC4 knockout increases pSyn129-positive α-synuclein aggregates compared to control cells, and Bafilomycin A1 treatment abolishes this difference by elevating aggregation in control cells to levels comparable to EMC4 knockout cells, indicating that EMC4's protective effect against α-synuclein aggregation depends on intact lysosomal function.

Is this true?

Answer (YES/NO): NO